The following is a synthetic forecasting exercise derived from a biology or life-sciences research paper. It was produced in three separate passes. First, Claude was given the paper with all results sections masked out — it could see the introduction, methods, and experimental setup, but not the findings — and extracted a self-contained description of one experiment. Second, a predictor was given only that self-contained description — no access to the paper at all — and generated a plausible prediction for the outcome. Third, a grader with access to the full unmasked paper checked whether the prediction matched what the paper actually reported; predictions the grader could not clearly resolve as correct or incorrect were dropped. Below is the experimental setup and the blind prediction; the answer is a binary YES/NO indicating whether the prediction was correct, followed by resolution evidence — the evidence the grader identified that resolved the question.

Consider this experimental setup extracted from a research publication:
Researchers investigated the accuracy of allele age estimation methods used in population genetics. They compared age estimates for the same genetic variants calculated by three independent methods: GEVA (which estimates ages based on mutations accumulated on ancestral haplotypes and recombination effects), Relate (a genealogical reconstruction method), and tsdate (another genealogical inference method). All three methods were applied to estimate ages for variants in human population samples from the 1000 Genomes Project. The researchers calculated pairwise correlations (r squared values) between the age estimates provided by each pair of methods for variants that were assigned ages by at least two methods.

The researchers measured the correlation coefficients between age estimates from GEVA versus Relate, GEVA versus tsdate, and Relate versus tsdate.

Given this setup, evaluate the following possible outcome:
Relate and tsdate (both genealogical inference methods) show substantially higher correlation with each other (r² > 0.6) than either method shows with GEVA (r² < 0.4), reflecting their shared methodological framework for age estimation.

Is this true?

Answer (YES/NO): YES